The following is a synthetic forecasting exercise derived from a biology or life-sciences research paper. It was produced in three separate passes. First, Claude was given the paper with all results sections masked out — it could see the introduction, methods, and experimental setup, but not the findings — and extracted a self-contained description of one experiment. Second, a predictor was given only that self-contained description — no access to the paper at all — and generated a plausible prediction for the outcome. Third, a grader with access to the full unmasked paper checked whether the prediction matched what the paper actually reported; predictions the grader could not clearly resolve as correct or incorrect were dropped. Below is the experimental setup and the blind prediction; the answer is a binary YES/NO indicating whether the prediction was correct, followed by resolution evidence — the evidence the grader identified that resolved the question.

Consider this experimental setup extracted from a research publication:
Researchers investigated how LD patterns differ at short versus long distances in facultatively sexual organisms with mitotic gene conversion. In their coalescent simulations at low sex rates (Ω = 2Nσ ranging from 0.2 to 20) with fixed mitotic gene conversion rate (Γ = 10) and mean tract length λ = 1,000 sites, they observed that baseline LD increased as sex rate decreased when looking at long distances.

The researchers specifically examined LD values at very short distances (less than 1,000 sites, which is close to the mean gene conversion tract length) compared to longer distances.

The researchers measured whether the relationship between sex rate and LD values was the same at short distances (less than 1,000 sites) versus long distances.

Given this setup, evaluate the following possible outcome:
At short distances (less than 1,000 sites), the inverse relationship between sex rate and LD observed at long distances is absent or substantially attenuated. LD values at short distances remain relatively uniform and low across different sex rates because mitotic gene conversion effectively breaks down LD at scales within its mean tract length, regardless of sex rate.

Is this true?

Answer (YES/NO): NO